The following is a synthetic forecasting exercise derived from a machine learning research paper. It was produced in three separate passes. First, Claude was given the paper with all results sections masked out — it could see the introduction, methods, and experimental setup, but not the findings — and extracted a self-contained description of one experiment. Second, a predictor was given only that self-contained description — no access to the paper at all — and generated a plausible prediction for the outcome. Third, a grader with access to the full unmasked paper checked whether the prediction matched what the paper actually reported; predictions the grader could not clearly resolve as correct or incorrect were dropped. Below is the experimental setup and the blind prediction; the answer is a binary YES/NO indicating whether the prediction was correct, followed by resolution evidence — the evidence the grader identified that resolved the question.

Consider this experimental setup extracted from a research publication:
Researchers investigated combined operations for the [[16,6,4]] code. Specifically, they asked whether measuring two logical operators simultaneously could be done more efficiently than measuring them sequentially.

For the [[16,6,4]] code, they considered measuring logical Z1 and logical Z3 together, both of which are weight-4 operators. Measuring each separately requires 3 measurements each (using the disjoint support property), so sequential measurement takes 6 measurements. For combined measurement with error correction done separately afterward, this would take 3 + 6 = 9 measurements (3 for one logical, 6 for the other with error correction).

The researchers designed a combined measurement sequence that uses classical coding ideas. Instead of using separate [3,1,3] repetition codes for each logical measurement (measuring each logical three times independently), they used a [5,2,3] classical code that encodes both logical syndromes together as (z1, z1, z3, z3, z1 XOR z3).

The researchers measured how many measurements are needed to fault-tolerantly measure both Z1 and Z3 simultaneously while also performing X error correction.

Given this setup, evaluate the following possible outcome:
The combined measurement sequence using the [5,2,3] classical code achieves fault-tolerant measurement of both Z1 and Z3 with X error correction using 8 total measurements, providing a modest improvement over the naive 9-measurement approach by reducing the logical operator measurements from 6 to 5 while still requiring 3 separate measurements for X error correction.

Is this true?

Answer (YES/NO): NO